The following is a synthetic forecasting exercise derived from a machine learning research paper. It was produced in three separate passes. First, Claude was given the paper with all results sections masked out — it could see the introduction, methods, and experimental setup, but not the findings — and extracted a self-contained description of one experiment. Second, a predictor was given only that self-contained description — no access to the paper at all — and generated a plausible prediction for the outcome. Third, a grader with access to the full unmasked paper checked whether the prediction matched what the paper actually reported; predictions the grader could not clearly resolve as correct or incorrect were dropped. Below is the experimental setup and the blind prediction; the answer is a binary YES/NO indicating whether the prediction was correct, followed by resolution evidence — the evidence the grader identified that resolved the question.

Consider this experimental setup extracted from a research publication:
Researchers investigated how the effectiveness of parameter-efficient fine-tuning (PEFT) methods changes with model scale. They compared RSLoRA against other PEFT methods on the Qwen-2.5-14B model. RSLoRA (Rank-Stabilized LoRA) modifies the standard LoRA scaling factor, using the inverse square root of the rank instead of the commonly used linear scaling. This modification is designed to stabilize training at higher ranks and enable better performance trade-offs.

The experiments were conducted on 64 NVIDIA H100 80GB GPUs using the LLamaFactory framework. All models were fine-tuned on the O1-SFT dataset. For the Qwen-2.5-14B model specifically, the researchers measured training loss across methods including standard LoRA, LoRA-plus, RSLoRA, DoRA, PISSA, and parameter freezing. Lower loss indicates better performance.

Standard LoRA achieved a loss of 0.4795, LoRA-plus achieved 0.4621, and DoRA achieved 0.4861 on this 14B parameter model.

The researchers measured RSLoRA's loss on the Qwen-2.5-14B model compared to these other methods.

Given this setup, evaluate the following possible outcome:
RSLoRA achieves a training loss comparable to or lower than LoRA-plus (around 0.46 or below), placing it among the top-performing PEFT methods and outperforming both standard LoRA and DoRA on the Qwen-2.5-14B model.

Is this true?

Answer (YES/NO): YES